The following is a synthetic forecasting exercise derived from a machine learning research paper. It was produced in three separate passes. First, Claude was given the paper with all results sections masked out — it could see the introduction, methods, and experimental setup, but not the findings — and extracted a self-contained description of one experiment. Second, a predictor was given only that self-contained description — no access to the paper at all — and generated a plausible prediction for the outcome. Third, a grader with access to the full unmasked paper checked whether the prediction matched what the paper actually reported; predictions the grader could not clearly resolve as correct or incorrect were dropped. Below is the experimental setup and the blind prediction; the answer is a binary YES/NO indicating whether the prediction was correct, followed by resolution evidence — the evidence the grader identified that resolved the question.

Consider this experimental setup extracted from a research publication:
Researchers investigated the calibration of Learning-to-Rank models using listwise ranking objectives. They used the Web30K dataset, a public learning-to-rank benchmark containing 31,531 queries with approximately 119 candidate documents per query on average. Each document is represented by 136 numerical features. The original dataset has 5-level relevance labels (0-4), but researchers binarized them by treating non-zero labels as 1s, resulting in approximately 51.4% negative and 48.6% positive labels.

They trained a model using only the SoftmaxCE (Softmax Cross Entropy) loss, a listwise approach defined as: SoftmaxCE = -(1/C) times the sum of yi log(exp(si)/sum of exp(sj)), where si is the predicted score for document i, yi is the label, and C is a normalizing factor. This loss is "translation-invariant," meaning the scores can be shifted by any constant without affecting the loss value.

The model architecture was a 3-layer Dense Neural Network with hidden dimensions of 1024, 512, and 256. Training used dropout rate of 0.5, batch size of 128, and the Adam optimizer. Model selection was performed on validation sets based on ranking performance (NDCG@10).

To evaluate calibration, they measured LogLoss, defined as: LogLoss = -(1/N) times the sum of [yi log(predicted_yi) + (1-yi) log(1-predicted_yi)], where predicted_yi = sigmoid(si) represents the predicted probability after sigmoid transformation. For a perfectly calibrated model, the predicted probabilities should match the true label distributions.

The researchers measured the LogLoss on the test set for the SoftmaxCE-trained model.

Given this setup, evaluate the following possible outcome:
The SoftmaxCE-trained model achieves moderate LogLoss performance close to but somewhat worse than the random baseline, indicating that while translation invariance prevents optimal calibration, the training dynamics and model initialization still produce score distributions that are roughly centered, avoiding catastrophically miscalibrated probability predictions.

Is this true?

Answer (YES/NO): NO